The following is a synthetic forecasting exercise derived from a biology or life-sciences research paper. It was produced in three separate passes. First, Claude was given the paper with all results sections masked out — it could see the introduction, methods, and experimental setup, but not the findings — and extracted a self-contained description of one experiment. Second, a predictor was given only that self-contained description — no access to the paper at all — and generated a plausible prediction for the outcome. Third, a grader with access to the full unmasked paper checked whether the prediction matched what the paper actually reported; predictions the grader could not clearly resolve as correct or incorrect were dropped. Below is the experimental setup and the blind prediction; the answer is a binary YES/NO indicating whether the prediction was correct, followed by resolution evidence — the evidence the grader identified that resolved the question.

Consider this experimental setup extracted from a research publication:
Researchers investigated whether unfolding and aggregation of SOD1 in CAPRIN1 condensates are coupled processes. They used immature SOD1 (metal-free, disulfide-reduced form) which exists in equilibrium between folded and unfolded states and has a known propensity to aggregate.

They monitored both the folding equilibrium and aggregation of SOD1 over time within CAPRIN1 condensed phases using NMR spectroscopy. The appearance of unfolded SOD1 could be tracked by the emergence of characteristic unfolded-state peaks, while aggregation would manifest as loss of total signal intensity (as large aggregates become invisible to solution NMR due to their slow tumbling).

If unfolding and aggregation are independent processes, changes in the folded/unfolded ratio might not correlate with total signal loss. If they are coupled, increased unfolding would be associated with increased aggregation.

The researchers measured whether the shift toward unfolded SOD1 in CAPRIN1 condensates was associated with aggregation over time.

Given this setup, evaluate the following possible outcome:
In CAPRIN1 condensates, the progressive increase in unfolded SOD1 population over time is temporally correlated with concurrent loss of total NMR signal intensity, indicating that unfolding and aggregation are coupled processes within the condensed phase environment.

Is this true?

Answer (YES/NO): NO